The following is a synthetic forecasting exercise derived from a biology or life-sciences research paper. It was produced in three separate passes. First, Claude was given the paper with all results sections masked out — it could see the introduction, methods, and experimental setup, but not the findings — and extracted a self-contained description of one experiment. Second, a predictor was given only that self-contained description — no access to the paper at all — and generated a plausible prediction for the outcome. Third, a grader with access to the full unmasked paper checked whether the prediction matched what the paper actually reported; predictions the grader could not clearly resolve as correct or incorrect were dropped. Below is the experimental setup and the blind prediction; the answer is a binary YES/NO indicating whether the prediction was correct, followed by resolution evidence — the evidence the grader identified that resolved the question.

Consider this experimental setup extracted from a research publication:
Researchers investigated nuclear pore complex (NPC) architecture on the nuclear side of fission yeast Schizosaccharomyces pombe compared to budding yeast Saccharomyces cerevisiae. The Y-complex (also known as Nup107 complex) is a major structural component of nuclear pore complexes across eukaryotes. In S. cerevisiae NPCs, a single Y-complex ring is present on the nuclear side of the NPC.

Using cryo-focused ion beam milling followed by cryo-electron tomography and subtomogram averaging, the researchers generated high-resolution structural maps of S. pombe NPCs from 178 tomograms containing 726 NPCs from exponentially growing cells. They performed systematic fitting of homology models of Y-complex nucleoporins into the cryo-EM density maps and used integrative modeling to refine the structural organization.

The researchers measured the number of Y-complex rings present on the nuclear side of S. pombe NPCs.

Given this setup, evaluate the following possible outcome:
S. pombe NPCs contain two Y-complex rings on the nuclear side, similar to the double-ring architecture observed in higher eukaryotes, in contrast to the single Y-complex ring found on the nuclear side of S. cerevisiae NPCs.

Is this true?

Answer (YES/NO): YES